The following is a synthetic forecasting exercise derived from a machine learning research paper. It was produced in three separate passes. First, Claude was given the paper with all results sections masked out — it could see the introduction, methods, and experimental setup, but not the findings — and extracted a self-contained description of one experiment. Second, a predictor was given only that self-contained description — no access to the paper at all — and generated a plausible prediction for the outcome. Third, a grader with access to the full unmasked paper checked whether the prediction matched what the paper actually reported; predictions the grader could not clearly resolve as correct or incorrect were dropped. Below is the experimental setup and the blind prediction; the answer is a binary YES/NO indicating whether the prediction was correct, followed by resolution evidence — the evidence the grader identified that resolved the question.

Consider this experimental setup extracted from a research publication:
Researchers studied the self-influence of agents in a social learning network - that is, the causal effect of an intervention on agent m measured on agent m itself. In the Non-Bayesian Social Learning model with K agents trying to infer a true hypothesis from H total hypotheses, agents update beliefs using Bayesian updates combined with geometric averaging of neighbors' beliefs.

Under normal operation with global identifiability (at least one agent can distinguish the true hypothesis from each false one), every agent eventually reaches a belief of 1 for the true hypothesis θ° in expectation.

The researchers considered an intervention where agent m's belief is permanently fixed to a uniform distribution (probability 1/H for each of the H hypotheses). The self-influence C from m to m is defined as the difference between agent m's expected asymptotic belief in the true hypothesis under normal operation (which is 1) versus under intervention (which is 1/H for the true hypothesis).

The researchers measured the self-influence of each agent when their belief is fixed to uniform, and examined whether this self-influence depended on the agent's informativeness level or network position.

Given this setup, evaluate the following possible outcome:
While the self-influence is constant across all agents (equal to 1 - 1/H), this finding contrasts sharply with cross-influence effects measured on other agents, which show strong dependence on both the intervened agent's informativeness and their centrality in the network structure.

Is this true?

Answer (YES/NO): NO